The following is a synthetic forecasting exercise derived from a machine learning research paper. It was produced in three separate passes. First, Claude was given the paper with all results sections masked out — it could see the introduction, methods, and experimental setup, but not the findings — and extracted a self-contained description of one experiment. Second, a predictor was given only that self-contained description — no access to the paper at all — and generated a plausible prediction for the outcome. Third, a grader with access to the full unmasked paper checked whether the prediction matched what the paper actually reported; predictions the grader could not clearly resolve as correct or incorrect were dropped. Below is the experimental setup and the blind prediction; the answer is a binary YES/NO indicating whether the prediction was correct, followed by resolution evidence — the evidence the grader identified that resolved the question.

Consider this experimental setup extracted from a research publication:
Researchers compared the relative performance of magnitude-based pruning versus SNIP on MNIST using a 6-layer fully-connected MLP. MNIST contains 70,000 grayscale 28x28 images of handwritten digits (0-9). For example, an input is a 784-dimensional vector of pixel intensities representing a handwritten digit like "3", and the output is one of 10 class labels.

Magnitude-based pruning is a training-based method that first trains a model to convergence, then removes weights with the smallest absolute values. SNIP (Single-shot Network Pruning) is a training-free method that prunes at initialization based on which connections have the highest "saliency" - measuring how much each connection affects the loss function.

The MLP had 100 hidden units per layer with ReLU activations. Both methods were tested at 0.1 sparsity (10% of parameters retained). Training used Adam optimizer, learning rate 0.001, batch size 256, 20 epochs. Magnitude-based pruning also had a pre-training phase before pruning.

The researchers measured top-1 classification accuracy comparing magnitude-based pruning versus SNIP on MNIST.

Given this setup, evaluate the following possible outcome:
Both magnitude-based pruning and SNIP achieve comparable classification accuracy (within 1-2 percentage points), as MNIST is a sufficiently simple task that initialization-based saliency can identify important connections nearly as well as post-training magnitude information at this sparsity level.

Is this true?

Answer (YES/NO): NO